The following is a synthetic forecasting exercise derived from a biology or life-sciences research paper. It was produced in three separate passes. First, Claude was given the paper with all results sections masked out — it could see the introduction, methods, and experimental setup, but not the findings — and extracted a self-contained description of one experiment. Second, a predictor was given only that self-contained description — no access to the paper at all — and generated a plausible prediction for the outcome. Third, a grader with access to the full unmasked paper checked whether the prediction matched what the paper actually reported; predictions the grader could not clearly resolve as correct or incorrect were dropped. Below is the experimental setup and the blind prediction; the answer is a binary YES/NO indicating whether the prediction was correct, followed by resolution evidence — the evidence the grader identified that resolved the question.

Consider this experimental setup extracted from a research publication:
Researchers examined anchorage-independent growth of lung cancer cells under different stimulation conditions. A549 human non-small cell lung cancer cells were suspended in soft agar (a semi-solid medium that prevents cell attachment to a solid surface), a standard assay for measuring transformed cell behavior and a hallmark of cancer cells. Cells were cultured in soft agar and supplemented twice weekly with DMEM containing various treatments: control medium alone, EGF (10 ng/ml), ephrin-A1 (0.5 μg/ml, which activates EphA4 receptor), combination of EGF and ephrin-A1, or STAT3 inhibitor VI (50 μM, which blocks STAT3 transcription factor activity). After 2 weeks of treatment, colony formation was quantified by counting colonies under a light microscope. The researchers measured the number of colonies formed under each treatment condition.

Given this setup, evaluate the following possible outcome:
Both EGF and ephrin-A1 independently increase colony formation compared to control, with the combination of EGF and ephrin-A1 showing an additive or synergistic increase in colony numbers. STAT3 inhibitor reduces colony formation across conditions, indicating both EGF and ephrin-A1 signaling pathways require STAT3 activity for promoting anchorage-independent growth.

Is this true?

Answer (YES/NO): NO